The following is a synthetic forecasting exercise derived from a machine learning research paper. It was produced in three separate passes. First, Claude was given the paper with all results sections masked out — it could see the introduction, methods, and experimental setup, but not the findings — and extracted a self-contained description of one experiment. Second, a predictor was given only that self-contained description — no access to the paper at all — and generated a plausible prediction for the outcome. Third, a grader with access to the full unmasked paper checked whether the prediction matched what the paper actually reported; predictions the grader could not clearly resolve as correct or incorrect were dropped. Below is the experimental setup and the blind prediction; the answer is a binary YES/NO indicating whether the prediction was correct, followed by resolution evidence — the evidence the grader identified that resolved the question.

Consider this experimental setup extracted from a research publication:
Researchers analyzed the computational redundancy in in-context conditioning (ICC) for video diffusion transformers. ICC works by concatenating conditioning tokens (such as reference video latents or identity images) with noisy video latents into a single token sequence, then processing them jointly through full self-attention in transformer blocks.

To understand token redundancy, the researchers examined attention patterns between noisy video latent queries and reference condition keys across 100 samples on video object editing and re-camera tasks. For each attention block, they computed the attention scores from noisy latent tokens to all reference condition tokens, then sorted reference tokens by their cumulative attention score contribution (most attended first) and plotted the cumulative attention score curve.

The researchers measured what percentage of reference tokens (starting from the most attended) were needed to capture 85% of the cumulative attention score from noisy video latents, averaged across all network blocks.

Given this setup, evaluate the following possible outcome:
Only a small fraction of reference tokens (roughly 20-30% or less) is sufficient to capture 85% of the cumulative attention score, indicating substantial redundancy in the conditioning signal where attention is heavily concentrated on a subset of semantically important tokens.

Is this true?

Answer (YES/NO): NO